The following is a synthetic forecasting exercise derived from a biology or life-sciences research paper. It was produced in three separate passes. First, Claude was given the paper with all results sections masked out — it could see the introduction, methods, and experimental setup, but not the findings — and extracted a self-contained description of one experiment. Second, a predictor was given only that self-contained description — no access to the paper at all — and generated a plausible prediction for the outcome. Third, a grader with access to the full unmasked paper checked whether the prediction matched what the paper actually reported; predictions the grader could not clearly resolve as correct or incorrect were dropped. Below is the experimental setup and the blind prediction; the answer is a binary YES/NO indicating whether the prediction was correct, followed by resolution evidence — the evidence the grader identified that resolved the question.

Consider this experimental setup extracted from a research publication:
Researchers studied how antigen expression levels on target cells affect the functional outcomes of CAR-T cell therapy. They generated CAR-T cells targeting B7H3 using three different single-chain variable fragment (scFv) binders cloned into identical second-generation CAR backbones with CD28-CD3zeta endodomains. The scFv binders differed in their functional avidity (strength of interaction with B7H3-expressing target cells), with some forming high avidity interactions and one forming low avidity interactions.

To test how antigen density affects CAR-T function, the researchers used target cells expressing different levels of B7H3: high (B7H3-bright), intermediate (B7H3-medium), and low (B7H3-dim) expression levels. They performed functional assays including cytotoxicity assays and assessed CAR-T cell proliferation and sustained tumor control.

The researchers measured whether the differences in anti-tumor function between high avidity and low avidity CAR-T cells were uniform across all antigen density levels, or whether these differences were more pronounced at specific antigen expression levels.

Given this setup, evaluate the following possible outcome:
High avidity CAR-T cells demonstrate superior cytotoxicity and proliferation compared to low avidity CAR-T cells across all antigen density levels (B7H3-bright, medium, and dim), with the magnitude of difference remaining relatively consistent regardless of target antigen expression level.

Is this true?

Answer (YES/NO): NO